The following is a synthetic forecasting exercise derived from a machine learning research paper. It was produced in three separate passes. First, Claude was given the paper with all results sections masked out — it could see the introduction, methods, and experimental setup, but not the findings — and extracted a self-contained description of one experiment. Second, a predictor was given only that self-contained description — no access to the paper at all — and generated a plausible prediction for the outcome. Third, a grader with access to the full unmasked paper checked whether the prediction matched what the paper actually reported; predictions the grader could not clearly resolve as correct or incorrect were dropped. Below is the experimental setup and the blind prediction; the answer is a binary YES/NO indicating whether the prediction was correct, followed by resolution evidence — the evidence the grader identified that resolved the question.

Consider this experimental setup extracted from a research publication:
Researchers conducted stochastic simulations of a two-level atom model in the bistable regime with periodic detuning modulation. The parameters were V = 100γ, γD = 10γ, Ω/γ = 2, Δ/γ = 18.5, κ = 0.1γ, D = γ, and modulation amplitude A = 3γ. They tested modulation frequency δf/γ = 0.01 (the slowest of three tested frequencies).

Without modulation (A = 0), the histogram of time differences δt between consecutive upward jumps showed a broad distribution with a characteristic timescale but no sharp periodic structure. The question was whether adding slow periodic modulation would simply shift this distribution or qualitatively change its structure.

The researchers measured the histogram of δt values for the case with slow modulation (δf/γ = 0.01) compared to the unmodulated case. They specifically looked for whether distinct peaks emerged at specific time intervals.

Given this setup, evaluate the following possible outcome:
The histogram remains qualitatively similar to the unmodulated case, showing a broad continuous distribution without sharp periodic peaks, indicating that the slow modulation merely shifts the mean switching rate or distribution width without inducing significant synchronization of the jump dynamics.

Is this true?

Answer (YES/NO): NO